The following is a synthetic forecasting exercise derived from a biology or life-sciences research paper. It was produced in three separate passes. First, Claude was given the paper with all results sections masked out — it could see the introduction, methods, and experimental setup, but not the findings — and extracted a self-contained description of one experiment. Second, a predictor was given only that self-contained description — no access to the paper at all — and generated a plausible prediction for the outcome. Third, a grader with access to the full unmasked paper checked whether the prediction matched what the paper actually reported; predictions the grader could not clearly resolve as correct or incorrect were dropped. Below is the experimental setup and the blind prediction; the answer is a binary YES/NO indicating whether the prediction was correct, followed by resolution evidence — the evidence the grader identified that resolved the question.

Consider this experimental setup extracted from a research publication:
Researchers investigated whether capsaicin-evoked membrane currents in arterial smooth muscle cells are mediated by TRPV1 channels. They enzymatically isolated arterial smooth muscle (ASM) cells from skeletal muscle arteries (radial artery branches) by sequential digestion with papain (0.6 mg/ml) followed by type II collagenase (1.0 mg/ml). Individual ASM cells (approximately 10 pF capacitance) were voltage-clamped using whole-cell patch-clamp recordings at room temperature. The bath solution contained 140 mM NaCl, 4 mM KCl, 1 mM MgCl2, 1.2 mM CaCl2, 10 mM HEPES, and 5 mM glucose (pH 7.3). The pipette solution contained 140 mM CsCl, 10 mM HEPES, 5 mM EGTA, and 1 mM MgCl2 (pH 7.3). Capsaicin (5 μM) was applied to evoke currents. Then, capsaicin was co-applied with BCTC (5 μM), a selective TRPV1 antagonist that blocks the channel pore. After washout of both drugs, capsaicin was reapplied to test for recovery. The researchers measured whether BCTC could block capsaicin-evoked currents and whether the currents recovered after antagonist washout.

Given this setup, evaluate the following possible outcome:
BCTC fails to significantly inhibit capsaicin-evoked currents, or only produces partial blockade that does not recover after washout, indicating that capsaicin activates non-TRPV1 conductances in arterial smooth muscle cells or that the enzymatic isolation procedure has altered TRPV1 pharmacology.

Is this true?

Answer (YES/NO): NO